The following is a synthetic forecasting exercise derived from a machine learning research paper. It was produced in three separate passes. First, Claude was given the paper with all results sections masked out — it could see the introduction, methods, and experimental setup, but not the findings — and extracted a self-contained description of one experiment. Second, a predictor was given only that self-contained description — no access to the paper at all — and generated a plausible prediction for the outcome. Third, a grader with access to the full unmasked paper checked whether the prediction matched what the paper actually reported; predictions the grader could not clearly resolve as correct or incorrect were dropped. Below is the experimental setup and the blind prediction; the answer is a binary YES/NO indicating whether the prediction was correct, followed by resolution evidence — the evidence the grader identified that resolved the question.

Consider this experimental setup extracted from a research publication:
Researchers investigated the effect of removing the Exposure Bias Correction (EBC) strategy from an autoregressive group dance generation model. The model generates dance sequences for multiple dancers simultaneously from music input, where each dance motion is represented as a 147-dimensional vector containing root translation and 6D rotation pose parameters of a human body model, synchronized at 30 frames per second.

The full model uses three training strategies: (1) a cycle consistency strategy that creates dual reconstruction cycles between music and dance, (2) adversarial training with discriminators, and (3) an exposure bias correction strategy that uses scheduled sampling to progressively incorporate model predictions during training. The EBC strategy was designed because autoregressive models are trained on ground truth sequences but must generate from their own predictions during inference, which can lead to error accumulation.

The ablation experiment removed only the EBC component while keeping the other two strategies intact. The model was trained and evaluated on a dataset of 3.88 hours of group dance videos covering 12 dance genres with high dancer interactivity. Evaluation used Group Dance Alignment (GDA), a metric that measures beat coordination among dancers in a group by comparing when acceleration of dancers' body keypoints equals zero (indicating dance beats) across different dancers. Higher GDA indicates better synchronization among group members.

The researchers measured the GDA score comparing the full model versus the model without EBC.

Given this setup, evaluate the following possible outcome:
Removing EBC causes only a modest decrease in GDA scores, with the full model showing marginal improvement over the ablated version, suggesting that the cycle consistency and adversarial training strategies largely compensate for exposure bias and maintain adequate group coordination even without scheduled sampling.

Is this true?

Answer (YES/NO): NO